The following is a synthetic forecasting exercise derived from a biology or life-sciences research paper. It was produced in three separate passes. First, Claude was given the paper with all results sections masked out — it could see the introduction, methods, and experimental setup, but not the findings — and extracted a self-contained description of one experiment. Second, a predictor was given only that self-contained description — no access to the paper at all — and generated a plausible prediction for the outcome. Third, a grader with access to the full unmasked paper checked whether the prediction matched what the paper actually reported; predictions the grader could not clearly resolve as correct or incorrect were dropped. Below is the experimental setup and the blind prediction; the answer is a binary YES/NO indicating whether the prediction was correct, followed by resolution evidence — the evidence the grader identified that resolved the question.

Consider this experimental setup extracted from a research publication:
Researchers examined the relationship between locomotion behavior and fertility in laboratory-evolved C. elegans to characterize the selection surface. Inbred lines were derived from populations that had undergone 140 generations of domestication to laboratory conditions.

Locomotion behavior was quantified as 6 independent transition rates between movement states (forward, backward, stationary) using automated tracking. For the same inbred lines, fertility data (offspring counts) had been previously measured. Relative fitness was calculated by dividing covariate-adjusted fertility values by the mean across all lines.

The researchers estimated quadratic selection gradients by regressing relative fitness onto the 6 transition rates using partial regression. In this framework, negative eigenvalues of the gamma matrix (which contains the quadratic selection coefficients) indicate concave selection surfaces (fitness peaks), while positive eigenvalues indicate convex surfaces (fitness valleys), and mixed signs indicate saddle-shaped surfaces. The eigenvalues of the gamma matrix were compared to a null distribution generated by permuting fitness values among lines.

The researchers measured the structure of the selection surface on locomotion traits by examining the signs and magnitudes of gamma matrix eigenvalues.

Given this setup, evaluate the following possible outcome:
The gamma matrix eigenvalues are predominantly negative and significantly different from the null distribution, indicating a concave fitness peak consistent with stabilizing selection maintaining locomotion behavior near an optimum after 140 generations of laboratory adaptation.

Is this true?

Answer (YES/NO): NO